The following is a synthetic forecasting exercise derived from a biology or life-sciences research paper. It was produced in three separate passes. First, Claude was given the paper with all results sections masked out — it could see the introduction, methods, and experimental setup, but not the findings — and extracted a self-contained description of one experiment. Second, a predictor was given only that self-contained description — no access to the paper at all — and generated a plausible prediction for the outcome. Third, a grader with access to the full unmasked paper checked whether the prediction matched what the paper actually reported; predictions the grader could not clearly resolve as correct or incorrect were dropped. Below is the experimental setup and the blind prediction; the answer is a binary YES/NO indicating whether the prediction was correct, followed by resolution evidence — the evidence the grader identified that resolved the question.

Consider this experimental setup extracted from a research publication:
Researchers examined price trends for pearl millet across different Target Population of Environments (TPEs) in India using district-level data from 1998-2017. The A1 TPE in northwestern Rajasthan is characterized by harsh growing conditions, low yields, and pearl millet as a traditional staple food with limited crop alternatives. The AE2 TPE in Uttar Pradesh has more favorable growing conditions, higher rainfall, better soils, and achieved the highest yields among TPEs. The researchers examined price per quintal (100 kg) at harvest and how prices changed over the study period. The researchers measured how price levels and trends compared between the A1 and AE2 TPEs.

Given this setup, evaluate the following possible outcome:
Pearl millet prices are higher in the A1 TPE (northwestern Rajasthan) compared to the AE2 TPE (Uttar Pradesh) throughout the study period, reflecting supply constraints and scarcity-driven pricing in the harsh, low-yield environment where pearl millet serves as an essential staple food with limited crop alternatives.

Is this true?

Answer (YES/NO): YES